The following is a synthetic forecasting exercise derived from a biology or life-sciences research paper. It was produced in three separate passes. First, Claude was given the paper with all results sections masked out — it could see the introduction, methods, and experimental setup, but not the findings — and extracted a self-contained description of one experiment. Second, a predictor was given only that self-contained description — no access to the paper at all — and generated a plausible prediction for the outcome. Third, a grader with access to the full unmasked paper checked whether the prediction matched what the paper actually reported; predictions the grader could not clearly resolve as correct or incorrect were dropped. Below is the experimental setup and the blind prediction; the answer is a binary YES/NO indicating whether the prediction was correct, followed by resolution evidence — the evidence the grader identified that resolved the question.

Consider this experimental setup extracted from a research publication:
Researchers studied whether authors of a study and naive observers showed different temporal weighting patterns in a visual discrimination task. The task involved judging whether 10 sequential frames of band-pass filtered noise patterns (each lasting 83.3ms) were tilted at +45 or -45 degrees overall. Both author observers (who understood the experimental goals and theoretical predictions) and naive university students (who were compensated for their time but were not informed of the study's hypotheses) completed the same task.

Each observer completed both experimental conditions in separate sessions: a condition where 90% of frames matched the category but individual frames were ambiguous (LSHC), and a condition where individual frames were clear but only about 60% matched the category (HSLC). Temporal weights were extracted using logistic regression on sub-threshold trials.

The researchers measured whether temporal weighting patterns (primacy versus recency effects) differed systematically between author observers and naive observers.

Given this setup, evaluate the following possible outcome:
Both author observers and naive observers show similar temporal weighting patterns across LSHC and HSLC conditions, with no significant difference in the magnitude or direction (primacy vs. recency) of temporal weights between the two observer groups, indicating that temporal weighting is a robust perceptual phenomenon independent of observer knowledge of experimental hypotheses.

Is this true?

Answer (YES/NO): YES